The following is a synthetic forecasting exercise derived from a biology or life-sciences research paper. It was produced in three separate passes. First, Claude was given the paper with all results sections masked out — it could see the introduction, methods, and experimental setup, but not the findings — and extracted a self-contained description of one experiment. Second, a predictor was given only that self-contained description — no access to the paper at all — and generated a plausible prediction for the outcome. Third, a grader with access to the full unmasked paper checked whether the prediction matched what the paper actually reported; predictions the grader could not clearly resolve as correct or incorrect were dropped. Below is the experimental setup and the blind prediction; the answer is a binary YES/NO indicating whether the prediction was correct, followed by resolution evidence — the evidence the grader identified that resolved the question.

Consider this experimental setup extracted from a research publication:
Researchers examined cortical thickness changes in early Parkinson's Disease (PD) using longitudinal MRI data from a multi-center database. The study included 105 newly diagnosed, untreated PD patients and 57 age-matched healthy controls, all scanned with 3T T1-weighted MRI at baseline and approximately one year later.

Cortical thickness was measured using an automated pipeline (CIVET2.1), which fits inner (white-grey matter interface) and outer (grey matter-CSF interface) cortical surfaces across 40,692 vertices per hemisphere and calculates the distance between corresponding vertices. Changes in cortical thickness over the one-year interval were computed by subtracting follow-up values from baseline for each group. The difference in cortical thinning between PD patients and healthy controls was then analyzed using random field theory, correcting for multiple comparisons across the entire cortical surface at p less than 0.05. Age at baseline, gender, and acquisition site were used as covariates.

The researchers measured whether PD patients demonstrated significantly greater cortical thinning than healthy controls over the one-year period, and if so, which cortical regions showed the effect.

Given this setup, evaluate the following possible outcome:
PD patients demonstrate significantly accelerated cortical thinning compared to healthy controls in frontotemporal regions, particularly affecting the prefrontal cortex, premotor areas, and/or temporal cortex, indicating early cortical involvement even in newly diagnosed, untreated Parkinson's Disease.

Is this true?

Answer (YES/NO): YES